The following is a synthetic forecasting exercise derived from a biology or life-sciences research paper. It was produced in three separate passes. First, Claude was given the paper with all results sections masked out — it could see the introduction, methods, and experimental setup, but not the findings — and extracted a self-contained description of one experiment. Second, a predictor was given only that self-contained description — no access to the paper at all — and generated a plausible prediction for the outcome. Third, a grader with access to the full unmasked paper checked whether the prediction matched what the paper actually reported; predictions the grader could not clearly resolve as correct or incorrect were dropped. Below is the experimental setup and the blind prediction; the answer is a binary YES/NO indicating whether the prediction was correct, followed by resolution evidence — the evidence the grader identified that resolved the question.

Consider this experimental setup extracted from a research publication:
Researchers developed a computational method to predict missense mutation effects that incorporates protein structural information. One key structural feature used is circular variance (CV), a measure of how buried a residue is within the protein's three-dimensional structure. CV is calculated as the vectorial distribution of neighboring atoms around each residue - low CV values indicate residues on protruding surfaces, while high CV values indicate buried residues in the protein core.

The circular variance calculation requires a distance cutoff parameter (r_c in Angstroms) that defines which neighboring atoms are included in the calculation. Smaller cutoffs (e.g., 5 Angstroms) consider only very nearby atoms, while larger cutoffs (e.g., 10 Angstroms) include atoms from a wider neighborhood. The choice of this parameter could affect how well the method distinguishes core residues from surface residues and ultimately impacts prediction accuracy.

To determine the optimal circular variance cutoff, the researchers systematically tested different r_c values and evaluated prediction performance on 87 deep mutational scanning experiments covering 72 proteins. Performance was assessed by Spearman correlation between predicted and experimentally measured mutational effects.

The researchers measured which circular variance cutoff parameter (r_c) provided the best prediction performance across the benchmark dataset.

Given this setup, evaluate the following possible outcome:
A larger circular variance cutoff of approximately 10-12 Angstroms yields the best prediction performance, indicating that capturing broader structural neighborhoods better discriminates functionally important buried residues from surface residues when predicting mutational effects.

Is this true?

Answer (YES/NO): NO